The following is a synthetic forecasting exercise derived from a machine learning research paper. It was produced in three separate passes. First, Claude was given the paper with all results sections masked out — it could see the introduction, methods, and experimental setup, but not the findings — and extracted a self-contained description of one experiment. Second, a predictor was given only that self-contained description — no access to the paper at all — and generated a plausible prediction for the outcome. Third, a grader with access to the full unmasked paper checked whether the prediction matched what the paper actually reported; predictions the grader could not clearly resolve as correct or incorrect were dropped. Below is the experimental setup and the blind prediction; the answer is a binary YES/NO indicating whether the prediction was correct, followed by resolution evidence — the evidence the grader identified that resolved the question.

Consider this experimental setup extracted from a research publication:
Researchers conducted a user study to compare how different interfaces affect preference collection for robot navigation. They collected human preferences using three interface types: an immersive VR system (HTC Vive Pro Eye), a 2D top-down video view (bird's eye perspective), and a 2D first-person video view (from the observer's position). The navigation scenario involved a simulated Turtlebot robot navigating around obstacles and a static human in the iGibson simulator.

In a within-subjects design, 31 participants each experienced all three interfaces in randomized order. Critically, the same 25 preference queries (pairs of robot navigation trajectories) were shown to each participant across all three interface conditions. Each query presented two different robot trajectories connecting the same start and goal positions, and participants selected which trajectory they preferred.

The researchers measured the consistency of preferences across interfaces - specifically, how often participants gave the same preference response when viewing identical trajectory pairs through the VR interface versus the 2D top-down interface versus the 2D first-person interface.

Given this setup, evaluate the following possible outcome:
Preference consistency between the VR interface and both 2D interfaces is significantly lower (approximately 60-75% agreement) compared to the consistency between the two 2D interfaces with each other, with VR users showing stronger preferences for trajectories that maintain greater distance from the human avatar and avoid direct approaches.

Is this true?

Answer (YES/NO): NO